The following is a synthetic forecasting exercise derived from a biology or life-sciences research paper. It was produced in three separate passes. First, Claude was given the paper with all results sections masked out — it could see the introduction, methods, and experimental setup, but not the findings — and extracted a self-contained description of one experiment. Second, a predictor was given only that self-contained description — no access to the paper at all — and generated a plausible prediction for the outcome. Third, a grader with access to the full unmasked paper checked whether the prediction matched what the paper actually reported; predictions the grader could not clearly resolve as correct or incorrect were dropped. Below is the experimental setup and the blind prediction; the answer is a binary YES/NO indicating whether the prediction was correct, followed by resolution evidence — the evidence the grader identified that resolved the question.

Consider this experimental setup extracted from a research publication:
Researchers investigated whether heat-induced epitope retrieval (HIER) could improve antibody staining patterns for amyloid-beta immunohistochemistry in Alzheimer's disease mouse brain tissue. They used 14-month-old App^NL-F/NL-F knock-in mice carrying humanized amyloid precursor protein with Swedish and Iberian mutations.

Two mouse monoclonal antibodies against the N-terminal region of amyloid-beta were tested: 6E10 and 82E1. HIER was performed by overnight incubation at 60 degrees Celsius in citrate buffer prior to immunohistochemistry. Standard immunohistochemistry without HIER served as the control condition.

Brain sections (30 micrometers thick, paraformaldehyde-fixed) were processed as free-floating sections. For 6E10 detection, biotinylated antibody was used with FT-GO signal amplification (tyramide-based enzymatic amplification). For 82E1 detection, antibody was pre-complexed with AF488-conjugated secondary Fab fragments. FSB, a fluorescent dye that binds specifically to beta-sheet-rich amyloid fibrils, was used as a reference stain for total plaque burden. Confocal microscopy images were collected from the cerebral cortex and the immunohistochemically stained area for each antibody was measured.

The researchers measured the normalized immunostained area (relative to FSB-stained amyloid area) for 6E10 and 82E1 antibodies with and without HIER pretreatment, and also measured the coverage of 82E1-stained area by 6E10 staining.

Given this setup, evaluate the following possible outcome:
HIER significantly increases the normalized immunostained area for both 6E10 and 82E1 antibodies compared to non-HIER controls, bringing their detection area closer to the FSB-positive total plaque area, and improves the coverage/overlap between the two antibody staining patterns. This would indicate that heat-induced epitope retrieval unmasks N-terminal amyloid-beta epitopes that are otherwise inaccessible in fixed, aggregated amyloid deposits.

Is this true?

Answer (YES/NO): NO